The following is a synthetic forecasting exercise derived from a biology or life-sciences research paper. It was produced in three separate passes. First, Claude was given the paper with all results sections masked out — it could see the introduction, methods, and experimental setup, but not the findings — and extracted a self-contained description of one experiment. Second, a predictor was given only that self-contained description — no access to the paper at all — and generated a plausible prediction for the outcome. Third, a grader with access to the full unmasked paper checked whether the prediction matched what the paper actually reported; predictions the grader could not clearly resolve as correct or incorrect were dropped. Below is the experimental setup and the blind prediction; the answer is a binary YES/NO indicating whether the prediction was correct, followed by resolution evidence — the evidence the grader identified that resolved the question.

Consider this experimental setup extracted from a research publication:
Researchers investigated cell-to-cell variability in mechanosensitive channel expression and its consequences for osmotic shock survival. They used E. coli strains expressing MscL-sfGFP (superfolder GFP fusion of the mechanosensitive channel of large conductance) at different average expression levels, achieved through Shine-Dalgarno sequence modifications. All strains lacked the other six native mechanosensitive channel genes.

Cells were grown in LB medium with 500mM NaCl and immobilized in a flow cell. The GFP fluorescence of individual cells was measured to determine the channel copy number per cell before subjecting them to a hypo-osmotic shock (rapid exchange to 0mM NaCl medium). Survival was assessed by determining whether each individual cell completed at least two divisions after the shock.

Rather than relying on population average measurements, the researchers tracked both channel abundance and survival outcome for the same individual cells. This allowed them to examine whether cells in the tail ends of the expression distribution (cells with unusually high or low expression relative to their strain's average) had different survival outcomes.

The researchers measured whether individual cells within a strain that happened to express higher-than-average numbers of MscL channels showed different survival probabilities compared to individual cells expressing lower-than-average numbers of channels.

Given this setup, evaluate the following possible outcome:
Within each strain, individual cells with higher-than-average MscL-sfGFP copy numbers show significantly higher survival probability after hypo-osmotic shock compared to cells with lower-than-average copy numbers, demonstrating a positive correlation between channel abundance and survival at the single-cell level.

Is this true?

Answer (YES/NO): YES